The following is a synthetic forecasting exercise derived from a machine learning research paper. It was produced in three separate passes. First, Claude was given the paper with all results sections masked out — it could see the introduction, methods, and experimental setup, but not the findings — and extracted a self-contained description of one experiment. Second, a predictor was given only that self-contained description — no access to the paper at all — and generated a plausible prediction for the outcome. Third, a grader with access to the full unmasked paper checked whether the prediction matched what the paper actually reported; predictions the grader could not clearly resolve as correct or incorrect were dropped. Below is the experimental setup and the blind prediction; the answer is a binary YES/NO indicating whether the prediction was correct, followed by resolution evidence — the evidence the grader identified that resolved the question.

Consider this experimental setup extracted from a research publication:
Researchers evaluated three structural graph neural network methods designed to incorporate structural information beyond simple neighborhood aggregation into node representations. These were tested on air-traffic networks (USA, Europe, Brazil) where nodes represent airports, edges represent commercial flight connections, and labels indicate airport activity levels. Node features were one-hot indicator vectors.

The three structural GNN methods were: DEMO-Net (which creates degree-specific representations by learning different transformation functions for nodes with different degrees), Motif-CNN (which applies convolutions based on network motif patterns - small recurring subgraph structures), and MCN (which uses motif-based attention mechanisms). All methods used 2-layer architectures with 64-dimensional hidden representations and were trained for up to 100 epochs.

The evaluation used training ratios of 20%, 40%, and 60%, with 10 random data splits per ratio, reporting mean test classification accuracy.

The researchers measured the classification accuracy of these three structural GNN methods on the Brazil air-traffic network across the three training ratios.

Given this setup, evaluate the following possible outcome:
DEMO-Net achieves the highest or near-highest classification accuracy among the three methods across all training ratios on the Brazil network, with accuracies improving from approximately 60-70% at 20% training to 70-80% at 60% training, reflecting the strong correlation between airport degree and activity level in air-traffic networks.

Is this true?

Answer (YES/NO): NO